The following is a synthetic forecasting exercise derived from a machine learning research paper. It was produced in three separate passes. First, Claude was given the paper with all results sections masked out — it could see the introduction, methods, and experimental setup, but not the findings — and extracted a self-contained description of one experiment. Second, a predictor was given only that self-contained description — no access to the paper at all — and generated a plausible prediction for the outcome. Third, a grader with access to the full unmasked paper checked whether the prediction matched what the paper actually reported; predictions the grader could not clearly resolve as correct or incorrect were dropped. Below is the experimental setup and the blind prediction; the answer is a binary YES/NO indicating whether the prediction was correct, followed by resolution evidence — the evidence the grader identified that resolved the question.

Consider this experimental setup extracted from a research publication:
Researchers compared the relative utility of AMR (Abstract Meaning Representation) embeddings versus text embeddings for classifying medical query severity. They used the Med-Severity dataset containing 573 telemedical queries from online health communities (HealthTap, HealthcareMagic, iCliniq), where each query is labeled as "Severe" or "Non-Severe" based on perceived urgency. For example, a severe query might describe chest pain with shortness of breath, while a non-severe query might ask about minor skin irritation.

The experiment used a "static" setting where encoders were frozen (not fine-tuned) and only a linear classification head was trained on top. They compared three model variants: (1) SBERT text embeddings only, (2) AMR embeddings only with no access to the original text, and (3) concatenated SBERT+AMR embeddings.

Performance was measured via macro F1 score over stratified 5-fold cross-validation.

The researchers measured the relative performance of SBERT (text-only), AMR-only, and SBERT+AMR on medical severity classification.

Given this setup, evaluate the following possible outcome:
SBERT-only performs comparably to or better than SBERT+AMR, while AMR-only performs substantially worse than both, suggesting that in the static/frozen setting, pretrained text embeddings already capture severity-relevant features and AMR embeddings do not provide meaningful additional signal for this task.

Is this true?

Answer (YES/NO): NO